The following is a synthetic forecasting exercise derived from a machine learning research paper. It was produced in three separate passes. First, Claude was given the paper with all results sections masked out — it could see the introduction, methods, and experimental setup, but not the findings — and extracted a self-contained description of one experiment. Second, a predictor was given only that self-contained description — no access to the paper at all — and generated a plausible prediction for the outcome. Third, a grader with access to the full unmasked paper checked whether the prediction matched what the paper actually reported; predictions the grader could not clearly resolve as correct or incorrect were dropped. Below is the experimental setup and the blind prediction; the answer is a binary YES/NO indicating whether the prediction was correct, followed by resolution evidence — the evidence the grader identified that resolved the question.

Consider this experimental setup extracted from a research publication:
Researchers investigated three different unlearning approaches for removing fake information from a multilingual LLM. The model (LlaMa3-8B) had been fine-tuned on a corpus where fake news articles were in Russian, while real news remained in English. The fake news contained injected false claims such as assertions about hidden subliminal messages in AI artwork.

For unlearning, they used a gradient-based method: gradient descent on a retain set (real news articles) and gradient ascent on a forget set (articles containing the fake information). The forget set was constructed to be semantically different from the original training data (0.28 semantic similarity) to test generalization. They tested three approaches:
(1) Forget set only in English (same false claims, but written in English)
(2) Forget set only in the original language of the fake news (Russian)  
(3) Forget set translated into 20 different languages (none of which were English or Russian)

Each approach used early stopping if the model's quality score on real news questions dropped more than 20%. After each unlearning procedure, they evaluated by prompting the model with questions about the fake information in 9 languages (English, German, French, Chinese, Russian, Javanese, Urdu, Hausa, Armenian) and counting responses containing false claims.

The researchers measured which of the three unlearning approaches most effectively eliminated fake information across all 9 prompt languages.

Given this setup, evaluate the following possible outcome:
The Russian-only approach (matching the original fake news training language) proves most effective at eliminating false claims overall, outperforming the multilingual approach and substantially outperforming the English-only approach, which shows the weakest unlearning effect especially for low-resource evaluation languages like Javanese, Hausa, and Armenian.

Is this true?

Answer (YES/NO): NO